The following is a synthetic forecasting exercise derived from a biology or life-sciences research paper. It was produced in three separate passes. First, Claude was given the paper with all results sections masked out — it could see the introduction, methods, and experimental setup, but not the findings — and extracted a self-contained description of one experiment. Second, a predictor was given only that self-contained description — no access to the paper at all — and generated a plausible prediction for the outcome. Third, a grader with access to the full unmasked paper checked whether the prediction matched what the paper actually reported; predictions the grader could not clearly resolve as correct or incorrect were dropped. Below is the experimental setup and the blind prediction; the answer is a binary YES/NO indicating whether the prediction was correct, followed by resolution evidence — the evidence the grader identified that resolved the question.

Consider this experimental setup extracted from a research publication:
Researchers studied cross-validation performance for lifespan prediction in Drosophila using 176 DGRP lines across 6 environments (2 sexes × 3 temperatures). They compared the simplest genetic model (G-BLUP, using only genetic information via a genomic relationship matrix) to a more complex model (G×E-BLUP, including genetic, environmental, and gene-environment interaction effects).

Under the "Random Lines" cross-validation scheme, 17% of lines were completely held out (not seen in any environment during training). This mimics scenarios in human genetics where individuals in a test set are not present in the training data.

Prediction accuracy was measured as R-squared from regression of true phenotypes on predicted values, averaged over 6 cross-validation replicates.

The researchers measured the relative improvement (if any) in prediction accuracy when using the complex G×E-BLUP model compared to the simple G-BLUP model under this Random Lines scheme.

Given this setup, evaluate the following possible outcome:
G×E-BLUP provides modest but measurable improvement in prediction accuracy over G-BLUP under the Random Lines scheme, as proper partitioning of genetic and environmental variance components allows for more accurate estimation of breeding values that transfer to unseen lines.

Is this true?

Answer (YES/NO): NO